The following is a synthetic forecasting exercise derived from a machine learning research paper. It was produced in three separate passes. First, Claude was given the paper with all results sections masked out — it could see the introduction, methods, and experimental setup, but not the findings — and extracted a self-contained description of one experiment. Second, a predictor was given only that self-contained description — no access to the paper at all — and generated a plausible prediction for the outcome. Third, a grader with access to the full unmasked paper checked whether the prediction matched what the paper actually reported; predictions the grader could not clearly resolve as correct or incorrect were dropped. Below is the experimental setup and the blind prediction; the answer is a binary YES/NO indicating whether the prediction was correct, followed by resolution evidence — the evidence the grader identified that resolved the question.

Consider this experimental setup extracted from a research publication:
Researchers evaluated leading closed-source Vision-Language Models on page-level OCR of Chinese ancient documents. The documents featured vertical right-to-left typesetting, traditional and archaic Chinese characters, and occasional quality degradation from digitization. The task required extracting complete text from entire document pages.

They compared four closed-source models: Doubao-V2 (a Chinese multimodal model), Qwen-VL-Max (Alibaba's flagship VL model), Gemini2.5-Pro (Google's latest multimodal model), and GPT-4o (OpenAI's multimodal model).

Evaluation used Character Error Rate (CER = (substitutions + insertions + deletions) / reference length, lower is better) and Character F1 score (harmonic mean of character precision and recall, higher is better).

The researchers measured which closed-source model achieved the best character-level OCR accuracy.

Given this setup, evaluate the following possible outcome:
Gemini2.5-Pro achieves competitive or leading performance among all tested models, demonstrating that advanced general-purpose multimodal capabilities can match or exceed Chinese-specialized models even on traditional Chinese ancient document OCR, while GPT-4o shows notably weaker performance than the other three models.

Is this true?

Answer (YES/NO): YES